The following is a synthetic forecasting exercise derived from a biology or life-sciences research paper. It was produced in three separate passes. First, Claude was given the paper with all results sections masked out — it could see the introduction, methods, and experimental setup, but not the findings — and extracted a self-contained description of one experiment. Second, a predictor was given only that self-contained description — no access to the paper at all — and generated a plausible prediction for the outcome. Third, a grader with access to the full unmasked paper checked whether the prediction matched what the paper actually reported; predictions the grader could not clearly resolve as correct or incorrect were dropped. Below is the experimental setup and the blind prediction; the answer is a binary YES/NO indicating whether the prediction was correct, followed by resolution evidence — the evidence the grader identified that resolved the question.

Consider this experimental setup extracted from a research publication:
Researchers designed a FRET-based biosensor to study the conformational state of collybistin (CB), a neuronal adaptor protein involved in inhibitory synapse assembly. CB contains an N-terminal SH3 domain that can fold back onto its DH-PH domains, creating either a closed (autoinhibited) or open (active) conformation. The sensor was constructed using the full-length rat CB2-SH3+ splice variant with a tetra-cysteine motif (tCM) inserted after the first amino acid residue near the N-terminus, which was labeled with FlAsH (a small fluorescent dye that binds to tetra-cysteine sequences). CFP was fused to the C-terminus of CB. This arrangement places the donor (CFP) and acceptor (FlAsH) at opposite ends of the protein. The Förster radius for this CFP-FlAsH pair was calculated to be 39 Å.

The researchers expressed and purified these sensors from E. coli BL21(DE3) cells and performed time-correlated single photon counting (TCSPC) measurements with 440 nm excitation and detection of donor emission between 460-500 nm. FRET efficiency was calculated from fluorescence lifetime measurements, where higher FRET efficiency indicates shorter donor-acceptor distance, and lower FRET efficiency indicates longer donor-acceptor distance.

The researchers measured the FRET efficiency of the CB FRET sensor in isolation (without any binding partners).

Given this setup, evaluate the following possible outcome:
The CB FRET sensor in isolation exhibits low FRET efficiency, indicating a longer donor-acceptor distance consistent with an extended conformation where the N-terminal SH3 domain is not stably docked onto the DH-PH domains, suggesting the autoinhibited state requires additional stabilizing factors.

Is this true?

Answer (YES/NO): NO